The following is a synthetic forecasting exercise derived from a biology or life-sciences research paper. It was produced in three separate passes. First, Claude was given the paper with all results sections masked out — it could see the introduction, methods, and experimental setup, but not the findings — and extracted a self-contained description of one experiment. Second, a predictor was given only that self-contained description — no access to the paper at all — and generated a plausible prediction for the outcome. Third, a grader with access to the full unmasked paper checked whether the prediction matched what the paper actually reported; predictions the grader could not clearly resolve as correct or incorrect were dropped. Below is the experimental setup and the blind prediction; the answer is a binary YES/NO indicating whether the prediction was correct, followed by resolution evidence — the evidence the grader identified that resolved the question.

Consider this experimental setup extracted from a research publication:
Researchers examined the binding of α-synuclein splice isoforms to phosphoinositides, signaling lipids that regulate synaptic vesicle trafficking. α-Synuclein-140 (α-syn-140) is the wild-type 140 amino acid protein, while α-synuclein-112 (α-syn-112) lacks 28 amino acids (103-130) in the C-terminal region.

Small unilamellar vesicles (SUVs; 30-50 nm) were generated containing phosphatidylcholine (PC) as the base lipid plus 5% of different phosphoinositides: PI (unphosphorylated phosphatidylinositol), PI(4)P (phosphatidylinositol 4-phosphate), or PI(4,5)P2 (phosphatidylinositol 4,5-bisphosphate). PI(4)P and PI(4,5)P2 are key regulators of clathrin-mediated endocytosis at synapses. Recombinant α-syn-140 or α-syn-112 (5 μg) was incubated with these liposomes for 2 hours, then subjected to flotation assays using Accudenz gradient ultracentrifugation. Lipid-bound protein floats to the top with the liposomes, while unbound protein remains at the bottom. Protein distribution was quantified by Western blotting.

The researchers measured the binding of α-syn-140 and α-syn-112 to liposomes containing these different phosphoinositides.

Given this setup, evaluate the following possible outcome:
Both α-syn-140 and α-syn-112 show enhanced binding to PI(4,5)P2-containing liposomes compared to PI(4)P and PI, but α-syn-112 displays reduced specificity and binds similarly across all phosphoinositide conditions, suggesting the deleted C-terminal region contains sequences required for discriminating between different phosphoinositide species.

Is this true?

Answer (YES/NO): NO